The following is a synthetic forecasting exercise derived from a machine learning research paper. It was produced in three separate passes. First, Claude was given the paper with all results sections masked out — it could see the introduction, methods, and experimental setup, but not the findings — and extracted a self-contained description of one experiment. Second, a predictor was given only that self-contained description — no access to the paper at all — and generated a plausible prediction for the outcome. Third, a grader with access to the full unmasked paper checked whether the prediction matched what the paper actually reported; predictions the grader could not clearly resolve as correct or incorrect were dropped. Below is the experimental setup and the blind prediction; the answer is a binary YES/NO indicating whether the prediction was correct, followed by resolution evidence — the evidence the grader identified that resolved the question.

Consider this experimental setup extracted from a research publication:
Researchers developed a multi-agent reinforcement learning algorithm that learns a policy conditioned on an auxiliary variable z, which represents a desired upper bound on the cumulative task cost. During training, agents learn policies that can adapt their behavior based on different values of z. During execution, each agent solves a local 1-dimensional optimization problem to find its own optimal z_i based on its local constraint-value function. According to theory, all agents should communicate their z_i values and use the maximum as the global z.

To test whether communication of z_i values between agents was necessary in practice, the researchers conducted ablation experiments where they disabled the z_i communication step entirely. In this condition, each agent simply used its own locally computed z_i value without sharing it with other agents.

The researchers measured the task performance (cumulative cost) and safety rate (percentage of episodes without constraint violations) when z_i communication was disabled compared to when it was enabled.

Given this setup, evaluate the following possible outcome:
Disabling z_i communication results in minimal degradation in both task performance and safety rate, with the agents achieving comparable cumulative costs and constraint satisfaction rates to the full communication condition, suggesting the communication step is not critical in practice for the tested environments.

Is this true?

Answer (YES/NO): YES